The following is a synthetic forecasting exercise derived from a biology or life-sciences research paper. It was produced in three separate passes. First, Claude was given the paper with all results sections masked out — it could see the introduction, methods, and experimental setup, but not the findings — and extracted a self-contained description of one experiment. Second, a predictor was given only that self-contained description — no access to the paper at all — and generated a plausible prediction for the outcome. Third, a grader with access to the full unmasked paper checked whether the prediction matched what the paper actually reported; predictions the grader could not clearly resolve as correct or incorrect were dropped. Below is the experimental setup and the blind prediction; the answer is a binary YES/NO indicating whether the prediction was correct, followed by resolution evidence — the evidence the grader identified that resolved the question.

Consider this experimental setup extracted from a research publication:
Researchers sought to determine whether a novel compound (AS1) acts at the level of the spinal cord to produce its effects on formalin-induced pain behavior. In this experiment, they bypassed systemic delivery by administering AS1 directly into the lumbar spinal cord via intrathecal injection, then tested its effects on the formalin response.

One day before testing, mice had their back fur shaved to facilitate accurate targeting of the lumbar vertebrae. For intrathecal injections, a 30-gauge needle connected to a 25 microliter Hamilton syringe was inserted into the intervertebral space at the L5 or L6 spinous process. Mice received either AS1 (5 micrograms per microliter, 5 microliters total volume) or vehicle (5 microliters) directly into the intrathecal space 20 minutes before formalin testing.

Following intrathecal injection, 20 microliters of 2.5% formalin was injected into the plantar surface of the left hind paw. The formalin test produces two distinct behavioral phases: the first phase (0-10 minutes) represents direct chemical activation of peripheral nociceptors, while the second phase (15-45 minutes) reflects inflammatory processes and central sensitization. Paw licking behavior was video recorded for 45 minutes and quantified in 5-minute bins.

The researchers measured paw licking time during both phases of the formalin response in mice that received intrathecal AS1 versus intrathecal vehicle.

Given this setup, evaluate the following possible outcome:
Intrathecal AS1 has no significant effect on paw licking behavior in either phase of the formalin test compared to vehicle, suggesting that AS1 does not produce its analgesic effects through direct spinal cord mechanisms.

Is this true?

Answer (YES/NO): YES